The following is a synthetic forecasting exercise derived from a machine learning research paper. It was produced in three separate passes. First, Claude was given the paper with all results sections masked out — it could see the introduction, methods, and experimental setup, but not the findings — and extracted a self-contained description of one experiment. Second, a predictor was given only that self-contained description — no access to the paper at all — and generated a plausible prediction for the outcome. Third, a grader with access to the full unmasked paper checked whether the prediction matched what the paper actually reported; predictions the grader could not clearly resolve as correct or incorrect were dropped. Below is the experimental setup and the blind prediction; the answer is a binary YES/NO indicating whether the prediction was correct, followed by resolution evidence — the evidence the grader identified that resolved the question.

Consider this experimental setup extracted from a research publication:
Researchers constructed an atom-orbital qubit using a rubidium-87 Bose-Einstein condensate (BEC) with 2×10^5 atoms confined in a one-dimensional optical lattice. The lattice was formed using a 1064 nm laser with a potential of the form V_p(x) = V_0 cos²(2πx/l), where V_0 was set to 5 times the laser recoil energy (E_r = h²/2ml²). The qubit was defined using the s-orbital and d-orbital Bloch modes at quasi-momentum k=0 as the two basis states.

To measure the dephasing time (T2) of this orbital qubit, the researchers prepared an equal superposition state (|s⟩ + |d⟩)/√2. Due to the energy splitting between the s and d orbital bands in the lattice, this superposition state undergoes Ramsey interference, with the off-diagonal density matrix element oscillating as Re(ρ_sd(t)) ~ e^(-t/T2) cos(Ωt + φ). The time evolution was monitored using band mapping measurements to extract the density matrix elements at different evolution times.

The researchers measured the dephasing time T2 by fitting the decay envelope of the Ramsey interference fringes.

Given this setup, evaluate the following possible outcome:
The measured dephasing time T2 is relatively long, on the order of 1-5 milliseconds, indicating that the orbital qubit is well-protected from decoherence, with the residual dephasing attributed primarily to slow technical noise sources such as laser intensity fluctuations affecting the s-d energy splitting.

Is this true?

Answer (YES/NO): YES